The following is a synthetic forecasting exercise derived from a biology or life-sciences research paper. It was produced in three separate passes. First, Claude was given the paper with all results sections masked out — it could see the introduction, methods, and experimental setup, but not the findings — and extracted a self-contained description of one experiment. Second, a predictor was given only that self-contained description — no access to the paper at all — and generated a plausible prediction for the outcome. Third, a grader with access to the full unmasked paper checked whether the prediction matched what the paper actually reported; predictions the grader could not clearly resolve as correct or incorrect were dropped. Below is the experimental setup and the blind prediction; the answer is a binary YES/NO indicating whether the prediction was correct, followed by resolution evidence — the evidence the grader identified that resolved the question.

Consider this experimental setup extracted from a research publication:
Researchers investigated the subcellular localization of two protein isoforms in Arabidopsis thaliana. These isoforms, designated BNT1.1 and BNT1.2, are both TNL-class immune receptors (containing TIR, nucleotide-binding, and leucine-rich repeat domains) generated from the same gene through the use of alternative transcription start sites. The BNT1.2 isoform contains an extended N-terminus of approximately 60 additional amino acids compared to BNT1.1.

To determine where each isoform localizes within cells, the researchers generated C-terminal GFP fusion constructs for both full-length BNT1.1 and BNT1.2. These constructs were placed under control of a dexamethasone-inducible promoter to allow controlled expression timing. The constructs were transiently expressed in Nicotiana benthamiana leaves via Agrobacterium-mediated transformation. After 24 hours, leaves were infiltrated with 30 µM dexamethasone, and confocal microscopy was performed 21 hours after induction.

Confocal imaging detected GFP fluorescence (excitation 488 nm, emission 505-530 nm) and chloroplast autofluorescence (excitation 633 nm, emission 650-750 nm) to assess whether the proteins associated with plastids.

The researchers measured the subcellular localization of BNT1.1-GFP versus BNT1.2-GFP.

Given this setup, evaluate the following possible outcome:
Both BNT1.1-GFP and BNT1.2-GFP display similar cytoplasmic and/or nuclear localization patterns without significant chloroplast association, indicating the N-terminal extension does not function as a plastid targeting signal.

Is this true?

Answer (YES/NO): NO